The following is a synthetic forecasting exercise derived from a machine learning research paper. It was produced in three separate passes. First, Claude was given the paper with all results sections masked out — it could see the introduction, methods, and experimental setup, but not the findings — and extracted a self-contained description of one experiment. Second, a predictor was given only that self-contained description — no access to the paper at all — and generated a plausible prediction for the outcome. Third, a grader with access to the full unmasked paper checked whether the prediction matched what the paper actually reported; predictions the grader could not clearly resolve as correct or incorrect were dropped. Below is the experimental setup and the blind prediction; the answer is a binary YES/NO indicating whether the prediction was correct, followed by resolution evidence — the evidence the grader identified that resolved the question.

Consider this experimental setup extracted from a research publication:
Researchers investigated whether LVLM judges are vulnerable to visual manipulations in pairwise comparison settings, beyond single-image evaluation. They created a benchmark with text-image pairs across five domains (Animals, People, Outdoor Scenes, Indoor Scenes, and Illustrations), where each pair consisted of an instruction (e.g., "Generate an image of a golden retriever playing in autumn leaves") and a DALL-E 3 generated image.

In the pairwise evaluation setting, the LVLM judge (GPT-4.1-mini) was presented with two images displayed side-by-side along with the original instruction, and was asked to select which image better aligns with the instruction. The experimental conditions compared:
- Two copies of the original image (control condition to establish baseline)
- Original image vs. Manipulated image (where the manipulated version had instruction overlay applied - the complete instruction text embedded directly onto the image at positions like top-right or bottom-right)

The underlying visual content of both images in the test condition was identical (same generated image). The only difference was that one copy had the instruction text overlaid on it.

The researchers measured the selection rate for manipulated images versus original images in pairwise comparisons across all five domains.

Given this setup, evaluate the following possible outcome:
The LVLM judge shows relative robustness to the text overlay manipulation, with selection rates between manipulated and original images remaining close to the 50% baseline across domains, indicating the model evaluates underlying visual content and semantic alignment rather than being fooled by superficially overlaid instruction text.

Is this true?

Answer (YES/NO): NO